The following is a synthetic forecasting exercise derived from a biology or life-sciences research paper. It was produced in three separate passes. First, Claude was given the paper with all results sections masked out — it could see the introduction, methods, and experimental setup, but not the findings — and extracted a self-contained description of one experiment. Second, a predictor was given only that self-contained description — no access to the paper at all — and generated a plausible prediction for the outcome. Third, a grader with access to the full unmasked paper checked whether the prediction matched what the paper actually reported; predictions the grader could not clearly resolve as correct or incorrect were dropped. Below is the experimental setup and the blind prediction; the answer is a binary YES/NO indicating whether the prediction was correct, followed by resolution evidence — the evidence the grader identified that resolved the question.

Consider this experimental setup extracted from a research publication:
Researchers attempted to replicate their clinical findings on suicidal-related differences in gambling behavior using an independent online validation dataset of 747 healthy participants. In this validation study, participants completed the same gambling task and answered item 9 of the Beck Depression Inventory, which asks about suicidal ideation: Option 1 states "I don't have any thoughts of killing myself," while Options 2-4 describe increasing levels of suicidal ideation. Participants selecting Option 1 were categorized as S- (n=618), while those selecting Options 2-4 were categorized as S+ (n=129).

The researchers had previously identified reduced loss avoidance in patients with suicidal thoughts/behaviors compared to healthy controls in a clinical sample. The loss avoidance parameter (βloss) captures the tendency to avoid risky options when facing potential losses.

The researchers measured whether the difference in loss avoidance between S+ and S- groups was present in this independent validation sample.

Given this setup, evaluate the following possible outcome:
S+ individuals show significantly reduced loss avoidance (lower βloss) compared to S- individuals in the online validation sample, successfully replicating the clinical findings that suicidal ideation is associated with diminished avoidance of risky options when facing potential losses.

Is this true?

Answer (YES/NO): NO